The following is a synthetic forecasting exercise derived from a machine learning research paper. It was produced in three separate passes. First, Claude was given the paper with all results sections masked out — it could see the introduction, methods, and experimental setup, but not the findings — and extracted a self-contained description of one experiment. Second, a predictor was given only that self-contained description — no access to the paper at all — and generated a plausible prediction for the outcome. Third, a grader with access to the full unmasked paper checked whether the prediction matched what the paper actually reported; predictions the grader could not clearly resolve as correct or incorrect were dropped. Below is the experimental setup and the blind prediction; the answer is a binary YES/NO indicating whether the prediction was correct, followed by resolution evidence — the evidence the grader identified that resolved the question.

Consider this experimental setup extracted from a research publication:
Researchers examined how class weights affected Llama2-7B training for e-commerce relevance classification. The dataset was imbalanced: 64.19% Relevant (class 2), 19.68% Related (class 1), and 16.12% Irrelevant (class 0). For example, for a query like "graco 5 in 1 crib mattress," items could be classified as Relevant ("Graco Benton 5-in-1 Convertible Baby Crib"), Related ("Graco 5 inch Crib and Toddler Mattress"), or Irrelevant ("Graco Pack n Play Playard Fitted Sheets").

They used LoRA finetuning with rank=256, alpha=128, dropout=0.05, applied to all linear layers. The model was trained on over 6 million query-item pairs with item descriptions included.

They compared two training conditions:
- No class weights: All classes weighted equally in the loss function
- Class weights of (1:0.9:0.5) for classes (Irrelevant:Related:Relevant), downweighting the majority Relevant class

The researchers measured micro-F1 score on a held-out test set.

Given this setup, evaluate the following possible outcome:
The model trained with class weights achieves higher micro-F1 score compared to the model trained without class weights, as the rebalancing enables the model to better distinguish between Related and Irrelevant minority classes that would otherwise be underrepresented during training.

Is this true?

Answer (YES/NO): NO